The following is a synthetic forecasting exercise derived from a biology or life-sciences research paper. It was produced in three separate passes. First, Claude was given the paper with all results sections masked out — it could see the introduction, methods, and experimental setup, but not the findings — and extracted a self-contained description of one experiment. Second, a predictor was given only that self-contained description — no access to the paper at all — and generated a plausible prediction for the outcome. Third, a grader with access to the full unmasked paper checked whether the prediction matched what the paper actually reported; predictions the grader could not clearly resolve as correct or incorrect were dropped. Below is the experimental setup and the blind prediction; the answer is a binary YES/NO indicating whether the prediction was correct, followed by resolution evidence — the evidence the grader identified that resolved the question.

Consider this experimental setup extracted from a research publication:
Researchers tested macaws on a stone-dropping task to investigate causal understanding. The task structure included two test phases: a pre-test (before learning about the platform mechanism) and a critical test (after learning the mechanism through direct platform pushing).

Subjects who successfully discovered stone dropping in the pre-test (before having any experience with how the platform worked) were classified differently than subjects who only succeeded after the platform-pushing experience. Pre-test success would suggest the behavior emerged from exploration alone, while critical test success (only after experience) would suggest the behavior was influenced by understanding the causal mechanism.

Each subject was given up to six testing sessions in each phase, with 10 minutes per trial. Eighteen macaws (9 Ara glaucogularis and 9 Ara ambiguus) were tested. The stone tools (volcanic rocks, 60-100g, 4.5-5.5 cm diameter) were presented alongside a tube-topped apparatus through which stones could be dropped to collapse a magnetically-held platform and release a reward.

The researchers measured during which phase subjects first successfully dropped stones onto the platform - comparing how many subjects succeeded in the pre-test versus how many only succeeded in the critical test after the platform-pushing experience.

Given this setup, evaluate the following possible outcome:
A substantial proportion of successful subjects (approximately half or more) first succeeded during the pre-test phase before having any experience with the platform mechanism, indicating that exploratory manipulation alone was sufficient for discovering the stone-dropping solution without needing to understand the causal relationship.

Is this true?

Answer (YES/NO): YES